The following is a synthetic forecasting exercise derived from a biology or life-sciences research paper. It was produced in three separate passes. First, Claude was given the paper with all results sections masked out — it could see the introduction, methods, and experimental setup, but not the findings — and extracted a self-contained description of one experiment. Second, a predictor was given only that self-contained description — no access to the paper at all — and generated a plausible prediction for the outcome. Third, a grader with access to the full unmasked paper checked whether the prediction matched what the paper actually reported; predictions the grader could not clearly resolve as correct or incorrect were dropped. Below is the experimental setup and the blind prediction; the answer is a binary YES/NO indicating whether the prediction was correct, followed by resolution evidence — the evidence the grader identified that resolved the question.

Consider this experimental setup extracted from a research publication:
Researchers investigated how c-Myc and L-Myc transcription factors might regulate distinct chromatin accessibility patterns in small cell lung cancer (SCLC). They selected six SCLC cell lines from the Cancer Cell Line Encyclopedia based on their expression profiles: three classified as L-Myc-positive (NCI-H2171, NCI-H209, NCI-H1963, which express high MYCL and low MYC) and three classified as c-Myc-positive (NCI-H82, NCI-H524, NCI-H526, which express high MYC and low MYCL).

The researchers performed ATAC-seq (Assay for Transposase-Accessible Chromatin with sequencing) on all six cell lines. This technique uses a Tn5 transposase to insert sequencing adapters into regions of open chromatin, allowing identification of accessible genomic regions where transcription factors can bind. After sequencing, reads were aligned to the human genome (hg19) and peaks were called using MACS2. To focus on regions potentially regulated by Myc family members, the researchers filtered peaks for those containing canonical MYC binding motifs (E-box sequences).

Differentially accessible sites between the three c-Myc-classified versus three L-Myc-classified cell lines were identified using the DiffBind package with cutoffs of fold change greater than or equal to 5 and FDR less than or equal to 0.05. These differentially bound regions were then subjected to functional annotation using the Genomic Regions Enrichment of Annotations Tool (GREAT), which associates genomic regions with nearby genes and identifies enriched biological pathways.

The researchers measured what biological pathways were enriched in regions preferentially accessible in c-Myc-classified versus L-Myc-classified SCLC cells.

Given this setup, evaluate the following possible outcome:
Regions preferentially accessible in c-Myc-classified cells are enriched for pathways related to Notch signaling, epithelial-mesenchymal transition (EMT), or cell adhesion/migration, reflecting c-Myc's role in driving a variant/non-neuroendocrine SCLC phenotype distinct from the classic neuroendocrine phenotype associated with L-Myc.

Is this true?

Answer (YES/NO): YES